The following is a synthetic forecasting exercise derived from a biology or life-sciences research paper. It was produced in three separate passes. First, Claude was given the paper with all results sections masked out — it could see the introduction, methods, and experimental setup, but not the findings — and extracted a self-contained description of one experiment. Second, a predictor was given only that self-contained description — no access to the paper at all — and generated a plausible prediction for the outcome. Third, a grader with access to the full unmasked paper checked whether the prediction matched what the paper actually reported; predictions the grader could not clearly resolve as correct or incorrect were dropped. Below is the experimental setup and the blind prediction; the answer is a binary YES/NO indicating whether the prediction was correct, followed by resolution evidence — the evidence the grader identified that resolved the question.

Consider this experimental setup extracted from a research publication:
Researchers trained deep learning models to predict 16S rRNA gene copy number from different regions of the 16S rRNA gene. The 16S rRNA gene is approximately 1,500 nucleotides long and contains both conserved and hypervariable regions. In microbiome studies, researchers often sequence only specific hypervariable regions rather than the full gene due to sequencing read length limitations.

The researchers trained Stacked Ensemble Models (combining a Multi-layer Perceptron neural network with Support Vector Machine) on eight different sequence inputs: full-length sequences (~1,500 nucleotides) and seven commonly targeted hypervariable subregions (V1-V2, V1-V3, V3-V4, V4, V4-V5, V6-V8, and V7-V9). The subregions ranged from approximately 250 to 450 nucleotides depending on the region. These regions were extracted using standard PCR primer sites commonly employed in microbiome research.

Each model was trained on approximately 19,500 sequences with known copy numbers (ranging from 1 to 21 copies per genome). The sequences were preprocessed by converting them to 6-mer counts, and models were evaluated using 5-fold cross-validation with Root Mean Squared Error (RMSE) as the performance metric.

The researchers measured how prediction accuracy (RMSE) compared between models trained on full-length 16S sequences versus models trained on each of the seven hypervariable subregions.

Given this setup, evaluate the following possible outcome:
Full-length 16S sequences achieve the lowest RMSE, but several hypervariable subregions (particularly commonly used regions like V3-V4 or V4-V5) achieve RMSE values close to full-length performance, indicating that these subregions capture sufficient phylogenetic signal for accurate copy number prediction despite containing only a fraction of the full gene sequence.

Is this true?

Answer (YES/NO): NO